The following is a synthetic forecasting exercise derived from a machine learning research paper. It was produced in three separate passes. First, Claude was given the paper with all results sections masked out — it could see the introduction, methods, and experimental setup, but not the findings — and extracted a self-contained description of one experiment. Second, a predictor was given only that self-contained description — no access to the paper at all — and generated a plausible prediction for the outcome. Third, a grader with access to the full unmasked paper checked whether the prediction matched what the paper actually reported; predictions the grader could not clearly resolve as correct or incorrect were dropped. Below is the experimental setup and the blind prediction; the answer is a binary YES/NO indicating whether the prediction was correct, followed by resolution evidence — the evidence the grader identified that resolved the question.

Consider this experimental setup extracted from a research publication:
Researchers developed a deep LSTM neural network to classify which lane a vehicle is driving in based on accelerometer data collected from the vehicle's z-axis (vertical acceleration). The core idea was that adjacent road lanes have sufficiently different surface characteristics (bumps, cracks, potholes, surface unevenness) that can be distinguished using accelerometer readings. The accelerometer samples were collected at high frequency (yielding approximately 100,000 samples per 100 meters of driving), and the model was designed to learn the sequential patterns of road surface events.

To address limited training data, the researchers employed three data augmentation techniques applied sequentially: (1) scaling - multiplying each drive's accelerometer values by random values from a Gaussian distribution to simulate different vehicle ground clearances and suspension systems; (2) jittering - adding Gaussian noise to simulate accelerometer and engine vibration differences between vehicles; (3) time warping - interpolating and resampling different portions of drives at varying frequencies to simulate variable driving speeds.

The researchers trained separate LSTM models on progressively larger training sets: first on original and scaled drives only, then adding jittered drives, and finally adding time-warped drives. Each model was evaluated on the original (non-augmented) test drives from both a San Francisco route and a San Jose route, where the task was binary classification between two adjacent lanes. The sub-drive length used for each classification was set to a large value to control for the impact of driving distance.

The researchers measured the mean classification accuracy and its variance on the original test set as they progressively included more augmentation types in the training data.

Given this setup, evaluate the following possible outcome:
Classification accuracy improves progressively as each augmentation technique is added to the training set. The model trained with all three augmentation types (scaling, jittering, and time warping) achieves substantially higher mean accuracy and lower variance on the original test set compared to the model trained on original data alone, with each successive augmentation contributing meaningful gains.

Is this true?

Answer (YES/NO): YES